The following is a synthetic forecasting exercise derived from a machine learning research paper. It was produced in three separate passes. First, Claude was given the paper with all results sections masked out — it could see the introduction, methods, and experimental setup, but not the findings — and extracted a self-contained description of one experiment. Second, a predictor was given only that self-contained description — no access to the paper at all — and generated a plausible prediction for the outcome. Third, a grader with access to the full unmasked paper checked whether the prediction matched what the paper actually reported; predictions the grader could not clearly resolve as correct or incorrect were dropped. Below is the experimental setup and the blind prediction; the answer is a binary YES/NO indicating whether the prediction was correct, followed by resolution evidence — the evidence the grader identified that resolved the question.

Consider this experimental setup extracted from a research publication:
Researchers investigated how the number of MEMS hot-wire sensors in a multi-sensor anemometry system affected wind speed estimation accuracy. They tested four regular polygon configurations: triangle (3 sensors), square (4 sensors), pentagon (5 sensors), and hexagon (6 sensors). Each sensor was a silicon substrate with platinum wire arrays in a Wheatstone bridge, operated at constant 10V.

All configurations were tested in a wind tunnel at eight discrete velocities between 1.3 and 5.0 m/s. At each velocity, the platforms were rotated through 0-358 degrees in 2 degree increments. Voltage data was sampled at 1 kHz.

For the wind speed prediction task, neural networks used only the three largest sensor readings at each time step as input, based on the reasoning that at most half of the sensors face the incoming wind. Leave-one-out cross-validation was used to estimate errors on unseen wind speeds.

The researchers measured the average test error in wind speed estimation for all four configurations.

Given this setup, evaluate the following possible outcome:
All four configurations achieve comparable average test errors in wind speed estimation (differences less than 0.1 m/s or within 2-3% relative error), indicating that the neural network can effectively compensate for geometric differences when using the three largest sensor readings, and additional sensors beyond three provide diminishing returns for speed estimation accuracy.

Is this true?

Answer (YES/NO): NO